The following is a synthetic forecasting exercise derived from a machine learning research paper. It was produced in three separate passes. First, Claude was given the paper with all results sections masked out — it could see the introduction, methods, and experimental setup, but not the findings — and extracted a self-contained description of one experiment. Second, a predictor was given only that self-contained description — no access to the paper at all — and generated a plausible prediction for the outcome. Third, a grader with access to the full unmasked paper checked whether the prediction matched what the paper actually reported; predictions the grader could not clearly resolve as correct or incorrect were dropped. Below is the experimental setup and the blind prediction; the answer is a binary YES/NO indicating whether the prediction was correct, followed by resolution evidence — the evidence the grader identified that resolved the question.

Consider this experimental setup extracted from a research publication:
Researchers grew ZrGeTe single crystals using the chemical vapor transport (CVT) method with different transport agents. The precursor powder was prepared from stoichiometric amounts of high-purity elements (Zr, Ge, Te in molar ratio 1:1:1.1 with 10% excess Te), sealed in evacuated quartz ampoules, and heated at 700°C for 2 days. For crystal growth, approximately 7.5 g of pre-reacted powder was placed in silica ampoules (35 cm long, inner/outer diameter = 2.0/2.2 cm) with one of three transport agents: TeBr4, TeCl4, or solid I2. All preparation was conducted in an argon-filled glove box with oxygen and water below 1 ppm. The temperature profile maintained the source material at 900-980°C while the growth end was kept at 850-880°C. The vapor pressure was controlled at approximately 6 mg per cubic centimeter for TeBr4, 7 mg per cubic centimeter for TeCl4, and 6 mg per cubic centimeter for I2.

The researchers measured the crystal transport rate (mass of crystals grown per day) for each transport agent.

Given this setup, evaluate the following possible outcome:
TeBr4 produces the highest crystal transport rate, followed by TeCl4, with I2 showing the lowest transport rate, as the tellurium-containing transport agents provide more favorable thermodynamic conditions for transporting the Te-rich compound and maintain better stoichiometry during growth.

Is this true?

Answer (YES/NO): NO